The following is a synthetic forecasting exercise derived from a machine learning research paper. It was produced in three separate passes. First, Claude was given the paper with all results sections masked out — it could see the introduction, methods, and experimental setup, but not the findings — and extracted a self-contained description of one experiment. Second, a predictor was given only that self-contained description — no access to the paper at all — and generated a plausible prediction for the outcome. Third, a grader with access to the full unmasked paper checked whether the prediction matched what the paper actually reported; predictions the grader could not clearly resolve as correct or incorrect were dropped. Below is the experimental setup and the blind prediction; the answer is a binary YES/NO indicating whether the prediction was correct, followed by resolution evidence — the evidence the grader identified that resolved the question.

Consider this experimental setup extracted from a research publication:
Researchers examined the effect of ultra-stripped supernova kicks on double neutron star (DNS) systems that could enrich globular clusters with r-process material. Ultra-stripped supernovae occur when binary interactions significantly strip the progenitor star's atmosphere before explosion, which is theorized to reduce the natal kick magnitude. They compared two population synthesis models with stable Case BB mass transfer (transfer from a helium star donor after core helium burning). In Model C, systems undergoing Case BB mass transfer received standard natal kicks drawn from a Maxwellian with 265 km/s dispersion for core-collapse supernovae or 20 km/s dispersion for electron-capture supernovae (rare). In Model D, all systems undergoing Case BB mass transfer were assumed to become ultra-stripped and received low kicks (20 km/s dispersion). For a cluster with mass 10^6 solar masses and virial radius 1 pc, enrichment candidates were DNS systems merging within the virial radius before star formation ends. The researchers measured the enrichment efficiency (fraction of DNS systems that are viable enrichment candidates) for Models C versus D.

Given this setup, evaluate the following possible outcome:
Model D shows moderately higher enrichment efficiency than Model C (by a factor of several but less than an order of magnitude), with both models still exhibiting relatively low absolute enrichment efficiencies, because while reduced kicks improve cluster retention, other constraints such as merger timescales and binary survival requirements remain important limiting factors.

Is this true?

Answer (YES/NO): NO